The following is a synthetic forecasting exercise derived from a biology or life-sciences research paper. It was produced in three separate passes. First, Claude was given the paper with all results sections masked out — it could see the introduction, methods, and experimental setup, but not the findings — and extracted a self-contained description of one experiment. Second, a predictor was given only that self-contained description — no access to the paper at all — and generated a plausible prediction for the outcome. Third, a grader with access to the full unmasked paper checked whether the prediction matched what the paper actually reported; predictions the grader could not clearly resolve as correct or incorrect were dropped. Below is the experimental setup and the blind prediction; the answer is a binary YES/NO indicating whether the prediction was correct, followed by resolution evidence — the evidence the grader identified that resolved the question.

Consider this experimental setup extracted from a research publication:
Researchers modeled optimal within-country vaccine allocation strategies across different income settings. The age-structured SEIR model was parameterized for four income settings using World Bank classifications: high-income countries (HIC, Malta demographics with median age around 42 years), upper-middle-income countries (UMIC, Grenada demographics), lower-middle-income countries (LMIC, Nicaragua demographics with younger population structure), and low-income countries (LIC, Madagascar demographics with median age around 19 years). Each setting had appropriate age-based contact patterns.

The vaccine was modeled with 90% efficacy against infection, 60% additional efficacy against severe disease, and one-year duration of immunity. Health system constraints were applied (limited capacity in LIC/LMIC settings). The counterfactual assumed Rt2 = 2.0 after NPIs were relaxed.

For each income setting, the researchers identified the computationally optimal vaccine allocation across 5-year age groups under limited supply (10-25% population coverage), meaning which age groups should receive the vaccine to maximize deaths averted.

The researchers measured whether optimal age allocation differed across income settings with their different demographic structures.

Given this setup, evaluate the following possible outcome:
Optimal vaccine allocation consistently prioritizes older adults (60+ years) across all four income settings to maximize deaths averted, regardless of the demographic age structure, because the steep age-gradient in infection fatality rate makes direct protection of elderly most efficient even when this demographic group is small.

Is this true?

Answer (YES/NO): YES